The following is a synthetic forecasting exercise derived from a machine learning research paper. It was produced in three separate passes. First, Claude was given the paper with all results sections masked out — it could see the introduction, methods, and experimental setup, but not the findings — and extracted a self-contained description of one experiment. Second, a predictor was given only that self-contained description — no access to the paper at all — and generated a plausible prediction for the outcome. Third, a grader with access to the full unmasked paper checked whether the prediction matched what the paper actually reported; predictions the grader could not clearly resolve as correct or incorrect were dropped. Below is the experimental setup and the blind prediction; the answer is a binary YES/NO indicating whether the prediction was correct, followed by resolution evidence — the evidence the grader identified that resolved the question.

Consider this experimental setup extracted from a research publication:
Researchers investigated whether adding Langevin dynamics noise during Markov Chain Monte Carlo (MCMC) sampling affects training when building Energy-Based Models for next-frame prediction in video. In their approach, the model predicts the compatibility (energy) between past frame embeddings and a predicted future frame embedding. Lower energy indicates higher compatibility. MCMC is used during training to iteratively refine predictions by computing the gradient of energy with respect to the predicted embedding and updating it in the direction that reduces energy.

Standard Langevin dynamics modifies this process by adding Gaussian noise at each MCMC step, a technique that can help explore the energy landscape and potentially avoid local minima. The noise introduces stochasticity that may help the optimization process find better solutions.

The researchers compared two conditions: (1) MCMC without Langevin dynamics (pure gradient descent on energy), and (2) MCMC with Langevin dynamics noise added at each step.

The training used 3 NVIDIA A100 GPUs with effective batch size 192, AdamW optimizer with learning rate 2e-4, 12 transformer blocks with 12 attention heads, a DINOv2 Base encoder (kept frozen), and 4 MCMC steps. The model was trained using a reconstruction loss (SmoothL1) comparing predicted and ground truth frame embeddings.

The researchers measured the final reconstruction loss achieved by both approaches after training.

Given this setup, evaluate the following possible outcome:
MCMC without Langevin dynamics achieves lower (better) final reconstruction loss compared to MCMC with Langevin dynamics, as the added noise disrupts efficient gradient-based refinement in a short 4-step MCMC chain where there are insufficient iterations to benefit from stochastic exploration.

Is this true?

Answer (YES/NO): NO